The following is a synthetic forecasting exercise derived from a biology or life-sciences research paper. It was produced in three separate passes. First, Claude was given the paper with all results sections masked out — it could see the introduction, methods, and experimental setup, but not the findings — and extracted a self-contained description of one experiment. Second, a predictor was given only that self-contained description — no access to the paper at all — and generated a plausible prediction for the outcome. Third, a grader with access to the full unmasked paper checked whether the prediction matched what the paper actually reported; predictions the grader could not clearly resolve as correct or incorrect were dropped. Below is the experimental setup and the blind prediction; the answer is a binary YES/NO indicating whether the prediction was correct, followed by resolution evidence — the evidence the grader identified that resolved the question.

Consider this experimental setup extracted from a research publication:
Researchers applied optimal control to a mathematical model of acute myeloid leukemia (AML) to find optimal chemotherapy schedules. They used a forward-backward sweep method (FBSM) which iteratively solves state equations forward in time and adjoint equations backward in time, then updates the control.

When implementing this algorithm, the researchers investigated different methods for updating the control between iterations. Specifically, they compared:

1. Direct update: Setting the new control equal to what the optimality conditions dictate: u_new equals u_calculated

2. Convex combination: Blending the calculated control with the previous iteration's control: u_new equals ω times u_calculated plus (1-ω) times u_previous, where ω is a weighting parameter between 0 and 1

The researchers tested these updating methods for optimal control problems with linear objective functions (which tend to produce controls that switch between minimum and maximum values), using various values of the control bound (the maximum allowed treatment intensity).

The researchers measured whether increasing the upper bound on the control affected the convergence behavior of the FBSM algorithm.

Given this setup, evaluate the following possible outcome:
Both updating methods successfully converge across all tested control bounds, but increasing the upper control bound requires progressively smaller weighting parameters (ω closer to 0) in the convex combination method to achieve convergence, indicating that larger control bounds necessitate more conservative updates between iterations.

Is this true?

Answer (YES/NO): NO